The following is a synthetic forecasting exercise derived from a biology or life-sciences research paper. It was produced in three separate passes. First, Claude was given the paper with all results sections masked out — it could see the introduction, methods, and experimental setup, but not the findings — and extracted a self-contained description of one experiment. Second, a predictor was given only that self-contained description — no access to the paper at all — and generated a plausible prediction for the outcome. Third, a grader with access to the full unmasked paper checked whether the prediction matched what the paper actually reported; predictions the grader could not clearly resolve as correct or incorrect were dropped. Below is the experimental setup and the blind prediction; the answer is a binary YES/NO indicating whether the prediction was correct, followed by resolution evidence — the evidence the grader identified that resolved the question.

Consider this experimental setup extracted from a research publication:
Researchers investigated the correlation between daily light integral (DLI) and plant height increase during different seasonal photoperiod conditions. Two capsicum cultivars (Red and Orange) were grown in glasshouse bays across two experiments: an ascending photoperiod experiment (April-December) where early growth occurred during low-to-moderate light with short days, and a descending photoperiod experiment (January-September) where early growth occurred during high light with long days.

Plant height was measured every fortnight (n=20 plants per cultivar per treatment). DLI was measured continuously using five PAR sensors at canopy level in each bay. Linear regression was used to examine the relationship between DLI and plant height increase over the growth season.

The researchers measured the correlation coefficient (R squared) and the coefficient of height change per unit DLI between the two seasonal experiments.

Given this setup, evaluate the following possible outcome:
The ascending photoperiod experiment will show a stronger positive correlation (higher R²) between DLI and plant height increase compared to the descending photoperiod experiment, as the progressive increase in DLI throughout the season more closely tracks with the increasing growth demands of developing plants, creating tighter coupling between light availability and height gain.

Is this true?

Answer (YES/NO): YES